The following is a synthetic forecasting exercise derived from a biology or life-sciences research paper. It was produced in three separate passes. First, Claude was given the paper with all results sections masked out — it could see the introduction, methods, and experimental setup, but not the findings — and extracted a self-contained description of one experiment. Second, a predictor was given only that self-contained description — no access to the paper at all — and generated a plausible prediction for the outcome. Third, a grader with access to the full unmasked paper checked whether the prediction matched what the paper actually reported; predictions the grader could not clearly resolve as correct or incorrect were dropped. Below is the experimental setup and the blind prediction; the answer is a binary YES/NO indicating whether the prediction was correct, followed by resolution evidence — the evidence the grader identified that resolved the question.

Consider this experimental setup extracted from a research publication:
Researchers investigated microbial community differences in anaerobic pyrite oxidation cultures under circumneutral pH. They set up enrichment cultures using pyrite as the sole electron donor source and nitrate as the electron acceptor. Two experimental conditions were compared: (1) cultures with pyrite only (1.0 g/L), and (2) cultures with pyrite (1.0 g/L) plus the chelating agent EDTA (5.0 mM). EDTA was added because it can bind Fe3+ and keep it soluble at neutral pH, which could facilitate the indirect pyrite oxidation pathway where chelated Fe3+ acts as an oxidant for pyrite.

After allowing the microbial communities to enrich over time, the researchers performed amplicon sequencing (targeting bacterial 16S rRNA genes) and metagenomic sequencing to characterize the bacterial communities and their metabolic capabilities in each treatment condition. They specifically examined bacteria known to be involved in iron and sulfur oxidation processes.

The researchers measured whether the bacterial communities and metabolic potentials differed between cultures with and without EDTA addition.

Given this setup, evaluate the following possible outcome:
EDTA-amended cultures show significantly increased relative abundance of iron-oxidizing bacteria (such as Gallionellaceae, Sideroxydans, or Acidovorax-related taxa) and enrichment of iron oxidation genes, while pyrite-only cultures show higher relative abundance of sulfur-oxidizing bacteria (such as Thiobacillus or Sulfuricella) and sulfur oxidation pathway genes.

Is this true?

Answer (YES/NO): NO